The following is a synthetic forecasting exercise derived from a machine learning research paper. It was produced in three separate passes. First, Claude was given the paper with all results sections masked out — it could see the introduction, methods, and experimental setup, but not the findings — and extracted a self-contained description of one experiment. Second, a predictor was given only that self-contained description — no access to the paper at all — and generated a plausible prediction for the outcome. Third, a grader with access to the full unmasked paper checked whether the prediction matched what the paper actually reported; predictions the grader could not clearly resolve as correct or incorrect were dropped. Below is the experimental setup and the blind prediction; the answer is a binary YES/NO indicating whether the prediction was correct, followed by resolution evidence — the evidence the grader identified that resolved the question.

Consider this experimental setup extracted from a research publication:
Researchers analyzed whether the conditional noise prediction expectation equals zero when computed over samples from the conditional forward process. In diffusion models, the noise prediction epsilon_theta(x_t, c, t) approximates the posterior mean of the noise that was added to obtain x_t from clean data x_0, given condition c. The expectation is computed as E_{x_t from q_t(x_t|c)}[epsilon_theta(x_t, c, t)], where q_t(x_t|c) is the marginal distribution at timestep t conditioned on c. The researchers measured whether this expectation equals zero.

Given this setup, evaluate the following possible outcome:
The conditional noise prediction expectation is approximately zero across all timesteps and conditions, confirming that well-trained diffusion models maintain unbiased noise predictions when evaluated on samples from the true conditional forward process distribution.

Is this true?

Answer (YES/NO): YES